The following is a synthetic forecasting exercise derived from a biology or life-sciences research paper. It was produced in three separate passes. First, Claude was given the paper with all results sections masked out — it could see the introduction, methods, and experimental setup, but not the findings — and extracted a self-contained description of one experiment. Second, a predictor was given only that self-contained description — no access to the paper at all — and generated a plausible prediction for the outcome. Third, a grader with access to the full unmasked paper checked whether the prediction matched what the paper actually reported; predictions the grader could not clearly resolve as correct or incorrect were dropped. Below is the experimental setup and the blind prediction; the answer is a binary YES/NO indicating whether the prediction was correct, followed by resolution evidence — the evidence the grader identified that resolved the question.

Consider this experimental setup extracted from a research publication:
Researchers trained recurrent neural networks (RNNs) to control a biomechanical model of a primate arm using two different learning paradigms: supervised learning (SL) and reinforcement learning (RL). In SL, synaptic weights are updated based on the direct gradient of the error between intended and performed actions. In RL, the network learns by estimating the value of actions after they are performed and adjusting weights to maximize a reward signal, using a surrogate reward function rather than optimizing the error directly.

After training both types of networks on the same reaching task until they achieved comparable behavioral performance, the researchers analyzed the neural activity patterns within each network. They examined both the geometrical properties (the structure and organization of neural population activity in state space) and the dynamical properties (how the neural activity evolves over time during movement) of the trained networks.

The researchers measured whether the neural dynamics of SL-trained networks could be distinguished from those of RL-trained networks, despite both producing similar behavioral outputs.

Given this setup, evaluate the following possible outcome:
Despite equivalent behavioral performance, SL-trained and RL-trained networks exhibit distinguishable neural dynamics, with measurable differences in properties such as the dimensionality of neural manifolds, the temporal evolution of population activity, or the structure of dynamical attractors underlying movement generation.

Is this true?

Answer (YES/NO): YES